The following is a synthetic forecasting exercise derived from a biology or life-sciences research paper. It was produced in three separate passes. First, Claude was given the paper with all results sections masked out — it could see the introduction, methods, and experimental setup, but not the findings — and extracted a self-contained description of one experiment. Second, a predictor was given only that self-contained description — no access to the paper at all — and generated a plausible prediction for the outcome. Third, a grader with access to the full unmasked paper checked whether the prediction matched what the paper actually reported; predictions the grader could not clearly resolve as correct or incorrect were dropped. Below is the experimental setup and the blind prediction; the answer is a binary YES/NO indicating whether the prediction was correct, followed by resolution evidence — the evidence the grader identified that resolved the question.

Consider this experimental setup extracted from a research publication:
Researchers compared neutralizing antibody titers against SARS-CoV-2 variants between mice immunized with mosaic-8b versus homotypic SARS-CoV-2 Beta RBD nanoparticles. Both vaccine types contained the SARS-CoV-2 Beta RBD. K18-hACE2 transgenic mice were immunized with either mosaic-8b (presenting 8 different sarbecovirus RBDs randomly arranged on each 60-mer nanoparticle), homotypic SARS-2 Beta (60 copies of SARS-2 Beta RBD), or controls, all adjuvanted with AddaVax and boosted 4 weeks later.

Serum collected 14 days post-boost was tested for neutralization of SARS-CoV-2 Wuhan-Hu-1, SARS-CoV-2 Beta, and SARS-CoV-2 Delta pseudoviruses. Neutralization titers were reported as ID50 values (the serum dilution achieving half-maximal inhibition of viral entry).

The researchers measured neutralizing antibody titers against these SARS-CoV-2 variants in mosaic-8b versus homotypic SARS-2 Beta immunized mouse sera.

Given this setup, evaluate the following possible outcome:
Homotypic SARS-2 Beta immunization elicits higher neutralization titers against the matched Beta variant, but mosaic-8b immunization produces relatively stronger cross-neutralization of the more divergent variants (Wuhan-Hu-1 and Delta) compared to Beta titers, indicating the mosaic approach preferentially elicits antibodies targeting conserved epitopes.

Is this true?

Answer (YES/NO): NO